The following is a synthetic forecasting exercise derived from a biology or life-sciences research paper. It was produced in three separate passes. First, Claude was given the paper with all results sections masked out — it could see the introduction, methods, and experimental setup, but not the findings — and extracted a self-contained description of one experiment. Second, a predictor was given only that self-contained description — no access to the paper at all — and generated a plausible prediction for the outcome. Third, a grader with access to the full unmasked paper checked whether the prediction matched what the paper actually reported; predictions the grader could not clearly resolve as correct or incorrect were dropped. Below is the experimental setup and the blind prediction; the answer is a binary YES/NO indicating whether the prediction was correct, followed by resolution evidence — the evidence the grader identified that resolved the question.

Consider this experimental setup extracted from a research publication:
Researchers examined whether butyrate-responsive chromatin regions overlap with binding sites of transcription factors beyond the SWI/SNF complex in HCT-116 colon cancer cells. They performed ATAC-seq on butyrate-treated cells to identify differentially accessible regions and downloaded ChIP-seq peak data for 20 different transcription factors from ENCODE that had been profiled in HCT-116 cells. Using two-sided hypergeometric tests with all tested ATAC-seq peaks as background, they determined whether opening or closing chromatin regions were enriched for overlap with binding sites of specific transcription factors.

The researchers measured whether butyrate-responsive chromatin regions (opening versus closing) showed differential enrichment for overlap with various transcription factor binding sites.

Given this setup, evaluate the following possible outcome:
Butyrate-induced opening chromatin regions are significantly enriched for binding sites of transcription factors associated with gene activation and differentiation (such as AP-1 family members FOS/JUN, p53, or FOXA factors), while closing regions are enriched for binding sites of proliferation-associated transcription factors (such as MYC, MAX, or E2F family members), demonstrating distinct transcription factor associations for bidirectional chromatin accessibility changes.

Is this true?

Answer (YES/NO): NO